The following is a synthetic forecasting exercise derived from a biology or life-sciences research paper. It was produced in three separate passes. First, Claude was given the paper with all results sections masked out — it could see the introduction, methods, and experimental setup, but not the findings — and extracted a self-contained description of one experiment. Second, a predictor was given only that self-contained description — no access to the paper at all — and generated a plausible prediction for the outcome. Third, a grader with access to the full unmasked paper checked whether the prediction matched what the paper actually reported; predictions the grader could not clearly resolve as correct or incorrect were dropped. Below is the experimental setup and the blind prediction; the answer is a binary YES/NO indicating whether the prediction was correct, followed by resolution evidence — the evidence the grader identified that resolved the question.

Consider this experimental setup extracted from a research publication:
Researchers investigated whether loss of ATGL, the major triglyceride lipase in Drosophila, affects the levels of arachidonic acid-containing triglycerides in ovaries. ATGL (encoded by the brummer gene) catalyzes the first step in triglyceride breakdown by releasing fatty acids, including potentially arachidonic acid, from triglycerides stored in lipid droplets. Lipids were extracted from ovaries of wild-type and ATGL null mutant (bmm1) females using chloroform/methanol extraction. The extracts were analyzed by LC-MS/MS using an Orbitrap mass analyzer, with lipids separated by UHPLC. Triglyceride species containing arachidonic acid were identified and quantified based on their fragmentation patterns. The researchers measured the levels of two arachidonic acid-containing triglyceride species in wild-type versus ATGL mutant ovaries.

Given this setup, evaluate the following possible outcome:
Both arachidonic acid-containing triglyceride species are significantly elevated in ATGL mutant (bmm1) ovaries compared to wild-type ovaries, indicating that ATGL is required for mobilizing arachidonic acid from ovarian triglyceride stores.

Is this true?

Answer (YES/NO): YES